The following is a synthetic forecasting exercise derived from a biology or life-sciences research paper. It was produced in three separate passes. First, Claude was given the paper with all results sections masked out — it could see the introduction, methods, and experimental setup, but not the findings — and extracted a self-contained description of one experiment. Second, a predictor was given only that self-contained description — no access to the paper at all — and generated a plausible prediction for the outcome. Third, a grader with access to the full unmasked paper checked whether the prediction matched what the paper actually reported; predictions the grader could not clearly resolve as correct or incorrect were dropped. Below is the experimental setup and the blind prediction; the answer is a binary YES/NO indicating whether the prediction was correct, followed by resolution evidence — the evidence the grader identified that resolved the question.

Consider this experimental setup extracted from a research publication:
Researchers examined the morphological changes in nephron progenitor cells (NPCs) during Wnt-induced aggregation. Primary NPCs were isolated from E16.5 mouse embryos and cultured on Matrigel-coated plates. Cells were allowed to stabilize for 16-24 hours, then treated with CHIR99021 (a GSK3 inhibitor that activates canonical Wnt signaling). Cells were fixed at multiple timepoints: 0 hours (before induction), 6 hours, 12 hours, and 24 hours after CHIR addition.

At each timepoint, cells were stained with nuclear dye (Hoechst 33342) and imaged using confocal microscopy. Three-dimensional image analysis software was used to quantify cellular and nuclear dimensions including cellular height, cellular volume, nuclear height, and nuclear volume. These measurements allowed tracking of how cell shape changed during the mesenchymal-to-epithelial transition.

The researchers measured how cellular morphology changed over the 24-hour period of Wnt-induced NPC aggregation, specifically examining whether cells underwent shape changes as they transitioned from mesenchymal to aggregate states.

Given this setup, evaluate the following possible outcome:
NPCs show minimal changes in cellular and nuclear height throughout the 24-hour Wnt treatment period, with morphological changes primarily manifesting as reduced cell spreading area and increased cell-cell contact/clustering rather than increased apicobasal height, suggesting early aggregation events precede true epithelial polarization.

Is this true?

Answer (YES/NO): NO